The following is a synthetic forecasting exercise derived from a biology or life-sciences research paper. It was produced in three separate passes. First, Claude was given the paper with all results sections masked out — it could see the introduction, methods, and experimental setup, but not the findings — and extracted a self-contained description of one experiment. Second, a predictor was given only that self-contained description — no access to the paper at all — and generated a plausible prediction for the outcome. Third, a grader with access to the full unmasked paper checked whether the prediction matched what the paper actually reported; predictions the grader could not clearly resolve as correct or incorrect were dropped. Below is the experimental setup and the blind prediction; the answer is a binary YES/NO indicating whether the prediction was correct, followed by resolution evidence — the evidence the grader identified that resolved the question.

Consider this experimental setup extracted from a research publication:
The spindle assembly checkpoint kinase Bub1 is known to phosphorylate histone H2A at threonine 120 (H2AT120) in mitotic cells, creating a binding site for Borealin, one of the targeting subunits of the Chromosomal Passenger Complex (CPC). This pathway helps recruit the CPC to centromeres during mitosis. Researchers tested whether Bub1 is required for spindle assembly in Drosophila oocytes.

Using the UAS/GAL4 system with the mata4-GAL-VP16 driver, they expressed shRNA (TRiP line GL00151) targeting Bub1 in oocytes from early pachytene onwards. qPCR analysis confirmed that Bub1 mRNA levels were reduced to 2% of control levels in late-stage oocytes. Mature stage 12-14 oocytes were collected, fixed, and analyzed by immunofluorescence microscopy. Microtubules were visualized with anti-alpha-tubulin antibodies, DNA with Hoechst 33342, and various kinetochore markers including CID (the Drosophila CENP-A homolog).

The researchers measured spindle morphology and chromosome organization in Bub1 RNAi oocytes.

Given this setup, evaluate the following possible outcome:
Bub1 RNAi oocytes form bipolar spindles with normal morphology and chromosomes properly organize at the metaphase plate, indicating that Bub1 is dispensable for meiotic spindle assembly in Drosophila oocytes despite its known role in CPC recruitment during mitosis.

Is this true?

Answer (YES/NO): YES